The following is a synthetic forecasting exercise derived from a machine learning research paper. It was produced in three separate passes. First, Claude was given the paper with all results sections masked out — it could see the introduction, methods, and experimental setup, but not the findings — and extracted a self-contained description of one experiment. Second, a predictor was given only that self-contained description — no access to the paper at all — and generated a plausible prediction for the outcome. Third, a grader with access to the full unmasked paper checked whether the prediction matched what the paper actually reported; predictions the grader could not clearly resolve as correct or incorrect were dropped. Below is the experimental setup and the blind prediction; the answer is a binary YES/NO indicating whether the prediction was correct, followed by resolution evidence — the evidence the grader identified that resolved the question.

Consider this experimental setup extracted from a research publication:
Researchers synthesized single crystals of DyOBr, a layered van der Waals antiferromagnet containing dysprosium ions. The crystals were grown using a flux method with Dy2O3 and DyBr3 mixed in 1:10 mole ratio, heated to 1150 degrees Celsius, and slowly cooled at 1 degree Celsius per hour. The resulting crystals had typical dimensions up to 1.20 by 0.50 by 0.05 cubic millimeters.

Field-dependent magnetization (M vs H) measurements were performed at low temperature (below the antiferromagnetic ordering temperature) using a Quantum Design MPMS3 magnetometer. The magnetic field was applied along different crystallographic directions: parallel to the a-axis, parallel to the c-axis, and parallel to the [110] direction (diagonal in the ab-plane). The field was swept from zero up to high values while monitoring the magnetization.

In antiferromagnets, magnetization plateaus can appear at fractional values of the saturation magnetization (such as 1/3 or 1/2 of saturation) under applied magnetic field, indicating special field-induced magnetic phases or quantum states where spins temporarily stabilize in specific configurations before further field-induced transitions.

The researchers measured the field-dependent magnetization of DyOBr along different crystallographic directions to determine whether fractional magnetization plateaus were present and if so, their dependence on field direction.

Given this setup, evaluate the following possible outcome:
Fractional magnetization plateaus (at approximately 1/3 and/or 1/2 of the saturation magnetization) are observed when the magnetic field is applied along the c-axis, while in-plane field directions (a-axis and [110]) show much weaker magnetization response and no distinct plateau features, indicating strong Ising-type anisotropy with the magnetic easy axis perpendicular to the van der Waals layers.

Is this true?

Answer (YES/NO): NO